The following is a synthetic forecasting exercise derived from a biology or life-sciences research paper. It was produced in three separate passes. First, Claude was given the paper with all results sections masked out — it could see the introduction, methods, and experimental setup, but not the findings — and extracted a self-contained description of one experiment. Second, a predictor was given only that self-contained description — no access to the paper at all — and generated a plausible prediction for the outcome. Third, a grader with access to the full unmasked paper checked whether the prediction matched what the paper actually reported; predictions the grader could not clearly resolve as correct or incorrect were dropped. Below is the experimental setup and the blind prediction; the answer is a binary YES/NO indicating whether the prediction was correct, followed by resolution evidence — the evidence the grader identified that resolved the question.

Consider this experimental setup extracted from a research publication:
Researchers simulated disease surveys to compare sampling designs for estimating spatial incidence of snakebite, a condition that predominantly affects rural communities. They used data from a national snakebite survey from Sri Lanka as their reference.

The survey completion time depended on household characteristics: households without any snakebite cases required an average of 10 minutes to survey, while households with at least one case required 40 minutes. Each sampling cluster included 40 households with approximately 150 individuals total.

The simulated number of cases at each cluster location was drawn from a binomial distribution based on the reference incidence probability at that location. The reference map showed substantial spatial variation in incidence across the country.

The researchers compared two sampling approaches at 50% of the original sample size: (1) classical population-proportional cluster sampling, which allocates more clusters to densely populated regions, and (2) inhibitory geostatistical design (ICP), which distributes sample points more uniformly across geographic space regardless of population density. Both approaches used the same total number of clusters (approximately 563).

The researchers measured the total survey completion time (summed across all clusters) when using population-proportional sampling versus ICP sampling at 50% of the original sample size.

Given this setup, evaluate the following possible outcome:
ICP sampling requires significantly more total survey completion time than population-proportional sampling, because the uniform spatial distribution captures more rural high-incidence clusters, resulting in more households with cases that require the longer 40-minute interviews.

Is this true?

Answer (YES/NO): NO